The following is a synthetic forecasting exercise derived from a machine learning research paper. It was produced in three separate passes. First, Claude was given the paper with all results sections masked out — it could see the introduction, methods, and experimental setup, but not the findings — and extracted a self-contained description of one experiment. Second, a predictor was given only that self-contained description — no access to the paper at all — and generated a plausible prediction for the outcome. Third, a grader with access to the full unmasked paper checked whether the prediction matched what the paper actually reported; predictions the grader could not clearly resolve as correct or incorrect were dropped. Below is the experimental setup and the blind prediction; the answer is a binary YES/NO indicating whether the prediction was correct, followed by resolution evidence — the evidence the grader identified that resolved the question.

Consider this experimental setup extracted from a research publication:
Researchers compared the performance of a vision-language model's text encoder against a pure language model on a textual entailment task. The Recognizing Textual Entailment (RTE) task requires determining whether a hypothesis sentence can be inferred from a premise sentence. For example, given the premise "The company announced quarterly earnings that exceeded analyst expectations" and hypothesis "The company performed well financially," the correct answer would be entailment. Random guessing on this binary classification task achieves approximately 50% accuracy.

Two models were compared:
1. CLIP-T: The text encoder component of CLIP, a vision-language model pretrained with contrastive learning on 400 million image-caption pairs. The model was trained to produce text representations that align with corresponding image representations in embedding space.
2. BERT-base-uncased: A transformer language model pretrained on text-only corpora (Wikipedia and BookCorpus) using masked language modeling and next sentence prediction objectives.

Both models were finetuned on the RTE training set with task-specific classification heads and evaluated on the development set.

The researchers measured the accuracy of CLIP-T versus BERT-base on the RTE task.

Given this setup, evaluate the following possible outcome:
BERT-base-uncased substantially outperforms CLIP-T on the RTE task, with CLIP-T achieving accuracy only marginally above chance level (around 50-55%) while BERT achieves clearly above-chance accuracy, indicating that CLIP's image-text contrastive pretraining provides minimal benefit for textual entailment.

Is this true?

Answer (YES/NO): YES